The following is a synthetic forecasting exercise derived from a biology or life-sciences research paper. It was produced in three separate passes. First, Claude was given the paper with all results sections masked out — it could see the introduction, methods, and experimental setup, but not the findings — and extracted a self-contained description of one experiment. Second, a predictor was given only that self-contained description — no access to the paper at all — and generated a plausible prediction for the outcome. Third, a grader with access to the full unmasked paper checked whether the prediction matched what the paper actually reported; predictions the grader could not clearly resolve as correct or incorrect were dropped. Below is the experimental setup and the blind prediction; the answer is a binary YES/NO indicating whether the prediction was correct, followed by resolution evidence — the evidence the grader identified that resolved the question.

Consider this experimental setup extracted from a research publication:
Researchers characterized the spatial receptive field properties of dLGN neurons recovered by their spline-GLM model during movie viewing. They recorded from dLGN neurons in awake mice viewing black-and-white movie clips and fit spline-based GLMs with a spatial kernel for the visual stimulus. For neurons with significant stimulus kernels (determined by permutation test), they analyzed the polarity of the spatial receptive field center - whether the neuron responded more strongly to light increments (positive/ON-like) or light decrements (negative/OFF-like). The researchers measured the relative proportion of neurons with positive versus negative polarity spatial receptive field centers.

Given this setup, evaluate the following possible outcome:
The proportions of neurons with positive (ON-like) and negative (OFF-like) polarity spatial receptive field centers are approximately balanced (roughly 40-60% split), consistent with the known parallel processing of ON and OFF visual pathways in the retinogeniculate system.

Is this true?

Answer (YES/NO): NO